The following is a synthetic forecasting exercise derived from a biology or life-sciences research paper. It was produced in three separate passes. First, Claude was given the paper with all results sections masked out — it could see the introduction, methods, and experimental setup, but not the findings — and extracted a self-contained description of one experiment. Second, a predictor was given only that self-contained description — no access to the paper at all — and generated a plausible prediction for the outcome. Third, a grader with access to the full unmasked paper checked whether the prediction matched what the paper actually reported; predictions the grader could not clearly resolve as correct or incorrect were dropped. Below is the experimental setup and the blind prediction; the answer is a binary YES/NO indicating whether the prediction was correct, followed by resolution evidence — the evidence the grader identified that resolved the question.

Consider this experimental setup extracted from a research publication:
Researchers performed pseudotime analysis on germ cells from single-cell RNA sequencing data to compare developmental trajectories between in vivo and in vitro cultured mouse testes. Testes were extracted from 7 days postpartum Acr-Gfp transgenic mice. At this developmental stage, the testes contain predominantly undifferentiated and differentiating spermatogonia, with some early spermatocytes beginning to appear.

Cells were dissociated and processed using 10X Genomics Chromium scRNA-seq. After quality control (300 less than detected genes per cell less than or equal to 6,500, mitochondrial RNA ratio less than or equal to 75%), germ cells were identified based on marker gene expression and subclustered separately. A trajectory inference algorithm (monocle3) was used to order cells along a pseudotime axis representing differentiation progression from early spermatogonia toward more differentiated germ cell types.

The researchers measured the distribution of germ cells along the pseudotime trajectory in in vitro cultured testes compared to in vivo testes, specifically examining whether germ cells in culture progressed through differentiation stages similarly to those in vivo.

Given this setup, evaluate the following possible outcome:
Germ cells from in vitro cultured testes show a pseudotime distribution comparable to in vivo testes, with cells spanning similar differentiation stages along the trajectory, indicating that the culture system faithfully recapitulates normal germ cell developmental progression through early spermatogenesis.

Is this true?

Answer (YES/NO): NO